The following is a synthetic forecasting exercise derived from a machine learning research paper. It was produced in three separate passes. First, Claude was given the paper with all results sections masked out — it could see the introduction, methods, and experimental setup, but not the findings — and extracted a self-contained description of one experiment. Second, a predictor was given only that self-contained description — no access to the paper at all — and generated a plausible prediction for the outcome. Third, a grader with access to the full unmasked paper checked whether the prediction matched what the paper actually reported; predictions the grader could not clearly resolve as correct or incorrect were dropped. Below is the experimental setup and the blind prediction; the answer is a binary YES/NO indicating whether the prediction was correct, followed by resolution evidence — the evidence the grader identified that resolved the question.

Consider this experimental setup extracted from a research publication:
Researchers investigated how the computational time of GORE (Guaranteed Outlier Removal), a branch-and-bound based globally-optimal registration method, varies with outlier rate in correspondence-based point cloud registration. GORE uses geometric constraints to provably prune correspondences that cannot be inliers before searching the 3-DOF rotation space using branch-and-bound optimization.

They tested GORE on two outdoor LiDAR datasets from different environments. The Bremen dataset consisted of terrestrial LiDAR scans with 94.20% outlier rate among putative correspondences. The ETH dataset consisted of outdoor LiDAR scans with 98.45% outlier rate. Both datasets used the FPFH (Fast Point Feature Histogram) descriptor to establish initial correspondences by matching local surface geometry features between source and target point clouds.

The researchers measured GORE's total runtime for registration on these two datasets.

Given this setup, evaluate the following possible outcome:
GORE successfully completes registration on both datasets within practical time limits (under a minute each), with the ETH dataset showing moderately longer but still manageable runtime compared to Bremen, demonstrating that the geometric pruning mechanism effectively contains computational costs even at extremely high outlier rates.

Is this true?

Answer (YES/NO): NO